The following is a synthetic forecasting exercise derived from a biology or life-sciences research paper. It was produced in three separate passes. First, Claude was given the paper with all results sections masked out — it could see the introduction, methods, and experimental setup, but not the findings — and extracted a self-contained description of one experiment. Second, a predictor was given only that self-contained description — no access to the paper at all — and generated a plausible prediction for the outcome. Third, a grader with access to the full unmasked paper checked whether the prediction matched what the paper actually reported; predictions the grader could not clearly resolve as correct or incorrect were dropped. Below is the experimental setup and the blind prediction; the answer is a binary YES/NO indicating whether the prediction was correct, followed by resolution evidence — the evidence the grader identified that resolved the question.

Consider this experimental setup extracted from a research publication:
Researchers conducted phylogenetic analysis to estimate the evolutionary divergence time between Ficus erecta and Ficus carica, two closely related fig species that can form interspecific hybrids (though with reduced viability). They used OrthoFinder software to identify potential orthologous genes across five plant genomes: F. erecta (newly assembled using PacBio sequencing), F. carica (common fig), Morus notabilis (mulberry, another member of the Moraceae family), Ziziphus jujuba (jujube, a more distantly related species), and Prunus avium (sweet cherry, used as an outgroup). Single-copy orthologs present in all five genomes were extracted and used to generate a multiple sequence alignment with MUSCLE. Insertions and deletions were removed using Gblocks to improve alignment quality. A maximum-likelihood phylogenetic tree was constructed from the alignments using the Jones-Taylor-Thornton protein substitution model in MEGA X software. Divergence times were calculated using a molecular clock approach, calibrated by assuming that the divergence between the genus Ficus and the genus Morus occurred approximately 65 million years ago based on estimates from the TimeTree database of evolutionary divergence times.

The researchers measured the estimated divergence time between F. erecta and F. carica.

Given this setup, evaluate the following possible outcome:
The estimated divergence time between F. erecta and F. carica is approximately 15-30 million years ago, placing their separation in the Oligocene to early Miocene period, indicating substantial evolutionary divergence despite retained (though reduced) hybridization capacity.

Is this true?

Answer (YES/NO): NO